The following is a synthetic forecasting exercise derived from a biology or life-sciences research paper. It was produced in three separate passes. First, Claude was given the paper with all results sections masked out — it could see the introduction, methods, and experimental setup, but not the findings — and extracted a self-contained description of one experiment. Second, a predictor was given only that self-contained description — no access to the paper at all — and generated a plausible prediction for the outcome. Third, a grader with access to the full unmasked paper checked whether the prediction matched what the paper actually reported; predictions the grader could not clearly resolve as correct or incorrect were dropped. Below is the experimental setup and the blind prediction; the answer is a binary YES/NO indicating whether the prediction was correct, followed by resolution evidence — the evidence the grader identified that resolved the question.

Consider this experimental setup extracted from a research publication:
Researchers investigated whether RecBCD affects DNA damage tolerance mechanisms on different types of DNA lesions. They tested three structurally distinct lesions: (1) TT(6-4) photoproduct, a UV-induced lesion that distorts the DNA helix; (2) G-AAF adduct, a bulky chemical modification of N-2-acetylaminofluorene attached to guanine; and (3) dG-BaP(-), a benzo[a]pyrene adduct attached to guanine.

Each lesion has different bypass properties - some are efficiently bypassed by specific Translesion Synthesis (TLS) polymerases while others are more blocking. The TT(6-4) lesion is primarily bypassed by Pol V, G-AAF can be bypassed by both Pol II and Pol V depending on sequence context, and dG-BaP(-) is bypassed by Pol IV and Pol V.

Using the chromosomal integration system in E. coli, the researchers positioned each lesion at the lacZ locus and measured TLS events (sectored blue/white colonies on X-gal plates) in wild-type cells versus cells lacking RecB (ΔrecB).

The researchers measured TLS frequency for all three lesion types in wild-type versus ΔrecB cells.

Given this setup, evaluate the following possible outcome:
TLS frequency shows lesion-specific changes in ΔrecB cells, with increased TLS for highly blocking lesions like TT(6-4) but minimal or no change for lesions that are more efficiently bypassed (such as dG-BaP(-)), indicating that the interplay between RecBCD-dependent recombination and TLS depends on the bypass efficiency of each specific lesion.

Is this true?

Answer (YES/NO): NO